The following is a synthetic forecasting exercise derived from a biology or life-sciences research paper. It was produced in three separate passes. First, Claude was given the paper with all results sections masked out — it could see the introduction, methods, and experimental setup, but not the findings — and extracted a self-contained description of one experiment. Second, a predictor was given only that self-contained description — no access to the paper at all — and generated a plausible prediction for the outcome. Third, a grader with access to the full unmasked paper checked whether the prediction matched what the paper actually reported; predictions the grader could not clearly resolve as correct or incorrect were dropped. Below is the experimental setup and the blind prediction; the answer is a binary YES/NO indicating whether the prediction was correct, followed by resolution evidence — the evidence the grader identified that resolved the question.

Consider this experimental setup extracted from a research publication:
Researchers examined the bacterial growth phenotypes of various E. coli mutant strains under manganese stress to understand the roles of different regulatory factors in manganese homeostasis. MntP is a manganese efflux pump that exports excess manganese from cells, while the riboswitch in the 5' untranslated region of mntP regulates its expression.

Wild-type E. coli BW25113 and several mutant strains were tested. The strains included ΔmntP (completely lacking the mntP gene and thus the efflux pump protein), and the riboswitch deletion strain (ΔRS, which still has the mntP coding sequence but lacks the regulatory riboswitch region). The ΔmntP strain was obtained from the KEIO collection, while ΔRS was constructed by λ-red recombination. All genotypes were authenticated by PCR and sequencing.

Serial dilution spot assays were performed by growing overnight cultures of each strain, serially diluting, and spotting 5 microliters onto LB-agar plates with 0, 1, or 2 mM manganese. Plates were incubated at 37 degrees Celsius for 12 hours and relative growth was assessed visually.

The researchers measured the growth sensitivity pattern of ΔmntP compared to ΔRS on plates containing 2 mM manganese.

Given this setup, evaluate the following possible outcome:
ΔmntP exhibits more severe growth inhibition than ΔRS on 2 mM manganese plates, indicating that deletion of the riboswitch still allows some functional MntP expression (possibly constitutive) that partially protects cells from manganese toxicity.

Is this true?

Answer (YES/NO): YES